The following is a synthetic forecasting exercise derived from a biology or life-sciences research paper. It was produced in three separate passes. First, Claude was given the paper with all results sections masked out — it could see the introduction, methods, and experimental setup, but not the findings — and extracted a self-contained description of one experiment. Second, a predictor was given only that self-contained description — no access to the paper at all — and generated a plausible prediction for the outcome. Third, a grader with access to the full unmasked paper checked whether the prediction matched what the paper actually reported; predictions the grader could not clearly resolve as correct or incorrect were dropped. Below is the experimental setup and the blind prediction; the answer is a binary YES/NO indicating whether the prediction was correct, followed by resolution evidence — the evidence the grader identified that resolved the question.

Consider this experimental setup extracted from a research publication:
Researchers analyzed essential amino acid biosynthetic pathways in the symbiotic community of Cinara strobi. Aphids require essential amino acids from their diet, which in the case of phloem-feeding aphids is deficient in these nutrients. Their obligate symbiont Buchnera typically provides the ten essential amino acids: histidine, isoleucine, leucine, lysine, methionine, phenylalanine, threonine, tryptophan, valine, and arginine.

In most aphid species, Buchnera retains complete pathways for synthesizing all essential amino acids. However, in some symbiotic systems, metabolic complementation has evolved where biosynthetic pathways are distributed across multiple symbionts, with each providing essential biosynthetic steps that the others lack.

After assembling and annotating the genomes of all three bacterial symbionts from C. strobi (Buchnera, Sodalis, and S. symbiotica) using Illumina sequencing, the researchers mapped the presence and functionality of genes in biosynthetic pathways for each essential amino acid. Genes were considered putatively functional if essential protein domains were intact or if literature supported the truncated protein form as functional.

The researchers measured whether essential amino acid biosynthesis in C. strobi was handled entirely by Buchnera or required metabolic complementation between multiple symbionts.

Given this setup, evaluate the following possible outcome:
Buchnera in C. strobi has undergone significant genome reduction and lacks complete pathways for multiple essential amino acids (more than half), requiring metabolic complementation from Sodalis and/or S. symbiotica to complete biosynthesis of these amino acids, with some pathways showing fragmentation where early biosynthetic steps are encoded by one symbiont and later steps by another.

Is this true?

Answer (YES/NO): NO